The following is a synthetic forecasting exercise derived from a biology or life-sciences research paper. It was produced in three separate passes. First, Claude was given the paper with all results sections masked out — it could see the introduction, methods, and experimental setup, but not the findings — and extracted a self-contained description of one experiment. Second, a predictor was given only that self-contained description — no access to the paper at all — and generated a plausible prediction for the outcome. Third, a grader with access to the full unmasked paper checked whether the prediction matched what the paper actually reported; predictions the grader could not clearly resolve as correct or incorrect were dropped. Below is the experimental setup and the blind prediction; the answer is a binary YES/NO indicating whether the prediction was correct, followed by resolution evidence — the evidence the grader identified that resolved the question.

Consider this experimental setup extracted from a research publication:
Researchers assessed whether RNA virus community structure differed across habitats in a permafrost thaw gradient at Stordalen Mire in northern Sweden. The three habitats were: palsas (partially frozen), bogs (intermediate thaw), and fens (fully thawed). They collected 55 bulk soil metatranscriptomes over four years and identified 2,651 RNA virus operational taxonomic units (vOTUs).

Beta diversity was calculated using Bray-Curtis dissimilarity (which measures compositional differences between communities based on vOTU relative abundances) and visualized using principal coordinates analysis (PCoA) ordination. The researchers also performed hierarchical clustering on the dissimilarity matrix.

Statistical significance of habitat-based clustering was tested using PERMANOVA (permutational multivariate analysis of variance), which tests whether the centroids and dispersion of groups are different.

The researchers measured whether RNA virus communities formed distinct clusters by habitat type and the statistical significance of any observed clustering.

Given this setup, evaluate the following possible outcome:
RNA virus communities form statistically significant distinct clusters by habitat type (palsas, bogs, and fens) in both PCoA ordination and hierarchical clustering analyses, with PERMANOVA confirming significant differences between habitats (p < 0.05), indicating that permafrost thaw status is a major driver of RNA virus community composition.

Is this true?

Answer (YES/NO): YES